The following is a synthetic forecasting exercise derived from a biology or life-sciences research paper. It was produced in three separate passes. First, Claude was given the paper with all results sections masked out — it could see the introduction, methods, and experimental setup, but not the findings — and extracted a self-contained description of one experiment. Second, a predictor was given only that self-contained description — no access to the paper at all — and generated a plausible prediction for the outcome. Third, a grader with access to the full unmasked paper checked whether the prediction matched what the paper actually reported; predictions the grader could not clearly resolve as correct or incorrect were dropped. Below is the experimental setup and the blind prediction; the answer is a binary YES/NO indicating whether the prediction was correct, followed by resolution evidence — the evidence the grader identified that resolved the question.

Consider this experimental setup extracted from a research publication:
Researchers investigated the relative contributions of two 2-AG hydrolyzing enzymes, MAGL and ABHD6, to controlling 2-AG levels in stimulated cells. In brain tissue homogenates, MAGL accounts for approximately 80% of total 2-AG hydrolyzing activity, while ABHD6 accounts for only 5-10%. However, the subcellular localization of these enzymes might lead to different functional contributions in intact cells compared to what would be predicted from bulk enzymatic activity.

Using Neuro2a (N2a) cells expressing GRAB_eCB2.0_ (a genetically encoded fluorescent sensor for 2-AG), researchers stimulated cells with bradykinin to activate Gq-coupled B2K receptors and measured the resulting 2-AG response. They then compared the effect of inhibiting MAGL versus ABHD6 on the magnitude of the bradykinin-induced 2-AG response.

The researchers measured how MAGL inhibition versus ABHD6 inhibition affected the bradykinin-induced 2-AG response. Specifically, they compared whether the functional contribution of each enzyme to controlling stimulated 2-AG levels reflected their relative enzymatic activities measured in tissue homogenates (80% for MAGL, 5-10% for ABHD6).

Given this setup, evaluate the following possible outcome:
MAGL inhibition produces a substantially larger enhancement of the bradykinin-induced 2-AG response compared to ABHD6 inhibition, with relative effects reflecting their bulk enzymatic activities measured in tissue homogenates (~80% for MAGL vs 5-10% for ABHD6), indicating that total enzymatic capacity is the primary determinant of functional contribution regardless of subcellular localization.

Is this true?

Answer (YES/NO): NO